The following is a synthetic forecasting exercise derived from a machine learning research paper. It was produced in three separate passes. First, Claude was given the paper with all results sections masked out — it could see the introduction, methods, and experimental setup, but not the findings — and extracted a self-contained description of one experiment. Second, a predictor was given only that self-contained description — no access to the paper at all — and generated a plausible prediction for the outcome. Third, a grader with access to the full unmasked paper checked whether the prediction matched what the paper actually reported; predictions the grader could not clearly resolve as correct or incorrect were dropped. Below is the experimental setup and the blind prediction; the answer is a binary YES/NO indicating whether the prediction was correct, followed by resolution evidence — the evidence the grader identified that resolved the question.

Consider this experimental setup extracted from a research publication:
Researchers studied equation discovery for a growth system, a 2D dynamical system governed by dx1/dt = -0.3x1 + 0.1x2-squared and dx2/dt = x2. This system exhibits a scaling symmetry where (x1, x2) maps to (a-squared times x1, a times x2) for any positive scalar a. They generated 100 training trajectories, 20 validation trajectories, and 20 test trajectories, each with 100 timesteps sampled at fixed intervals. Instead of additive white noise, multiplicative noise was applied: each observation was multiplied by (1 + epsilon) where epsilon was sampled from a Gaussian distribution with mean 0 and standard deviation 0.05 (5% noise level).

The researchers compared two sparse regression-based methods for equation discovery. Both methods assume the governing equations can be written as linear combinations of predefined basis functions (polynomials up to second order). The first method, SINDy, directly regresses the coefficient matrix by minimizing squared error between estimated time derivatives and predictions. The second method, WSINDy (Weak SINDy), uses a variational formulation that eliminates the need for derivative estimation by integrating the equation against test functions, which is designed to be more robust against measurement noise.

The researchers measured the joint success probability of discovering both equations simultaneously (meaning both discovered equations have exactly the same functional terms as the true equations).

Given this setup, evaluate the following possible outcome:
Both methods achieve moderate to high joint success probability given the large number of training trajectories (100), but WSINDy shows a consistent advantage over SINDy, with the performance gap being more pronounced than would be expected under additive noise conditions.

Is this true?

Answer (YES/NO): NO